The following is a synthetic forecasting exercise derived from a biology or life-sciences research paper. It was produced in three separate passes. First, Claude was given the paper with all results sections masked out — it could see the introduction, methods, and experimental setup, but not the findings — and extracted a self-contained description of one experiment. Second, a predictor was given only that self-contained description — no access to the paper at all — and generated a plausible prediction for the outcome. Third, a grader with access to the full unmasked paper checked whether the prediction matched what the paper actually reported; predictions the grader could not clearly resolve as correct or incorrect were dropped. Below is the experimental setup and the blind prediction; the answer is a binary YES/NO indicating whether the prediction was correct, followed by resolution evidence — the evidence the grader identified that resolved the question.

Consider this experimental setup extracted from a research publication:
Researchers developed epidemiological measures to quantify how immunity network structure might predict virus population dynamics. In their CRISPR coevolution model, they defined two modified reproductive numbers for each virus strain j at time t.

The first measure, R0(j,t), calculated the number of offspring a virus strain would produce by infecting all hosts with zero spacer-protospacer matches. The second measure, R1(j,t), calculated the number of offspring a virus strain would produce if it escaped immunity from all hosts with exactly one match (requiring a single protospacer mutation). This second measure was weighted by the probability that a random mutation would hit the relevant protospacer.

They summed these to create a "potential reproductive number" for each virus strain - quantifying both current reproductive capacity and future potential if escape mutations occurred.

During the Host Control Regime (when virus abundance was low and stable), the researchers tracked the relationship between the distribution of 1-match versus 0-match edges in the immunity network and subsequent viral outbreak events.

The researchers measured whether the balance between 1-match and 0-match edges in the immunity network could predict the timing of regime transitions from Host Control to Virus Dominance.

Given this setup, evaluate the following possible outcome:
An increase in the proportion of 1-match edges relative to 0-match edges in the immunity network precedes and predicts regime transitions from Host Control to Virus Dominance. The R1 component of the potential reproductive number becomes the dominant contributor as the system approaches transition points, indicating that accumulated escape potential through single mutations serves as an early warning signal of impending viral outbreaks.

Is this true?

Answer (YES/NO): NO